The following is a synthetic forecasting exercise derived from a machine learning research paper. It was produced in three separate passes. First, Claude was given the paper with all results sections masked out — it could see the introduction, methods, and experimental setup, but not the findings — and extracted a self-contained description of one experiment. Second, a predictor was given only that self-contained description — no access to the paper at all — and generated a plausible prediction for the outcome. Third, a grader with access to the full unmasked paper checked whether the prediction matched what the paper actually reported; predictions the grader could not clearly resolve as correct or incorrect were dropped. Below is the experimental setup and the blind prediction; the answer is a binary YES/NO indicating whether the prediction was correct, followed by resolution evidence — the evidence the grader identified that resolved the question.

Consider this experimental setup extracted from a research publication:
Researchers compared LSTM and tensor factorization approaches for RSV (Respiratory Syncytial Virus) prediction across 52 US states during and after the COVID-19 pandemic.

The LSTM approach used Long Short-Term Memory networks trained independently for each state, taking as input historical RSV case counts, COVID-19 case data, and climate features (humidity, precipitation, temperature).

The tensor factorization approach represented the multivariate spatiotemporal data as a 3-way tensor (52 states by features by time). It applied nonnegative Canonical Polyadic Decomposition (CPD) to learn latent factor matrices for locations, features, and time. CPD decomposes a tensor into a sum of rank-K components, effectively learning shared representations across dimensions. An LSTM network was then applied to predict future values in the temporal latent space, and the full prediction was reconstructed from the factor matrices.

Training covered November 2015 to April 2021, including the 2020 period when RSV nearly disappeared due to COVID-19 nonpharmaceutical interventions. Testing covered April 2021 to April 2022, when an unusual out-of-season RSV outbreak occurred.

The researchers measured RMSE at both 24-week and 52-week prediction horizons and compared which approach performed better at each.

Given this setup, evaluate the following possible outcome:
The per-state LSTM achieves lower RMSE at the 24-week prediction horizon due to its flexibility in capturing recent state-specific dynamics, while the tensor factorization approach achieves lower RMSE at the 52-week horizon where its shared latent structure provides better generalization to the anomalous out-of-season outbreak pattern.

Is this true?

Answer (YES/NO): NO